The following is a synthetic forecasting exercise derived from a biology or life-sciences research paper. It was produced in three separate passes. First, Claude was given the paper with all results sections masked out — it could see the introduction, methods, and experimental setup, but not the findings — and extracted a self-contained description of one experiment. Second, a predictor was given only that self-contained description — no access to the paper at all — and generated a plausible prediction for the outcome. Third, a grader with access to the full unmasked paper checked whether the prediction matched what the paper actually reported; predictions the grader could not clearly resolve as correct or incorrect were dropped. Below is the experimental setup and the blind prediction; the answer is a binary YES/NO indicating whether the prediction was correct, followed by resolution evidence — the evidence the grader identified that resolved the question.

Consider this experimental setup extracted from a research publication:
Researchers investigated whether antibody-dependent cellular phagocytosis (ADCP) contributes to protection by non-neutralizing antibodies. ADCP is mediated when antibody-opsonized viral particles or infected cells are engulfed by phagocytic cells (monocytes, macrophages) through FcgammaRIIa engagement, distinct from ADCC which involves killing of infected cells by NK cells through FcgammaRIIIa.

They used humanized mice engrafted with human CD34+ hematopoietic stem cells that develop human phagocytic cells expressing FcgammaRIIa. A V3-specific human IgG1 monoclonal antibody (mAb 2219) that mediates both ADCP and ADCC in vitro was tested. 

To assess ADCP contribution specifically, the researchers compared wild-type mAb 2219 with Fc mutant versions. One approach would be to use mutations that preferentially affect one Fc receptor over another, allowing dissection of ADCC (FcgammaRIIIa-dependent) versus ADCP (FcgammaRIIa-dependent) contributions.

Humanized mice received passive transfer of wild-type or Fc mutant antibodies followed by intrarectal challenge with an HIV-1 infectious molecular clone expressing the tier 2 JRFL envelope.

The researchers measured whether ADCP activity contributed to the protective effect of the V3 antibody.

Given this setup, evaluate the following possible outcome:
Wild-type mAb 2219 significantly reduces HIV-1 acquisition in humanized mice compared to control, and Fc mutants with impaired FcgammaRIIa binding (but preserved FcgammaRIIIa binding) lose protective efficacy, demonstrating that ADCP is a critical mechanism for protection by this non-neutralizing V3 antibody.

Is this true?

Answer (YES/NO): NO